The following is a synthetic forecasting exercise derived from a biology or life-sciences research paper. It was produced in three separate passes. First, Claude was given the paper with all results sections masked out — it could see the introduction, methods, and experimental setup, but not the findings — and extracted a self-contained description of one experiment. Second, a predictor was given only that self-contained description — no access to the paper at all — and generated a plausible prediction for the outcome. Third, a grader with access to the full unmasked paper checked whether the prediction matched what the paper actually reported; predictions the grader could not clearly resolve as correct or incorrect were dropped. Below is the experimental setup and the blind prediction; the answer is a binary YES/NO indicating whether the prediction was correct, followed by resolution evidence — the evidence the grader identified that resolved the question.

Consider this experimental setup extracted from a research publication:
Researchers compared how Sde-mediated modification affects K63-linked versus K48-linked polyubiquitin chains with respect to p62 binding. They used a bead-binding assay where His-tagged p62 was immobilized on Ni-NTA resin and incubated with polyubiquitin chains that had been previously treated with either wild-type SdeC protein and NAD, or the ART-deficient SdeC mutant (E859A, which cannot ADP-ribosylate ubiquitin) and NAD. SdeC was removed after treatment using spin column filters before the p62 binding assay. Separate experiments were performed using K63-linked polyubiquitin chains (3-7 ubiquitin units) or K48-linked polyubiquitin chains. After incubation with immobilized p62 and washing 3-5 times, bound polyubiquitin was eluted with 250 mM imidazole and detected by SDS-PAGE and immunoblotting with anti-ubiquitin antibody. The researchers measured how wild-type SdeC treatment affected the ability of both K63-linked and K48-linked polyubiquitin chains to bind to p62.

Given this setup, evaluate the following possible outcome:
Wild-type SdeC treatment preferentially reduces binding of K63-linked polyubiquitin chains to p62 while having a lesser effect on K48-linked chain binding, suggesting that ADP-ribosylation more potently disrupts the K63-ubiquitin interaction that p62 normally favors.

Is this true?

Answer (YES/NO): NO